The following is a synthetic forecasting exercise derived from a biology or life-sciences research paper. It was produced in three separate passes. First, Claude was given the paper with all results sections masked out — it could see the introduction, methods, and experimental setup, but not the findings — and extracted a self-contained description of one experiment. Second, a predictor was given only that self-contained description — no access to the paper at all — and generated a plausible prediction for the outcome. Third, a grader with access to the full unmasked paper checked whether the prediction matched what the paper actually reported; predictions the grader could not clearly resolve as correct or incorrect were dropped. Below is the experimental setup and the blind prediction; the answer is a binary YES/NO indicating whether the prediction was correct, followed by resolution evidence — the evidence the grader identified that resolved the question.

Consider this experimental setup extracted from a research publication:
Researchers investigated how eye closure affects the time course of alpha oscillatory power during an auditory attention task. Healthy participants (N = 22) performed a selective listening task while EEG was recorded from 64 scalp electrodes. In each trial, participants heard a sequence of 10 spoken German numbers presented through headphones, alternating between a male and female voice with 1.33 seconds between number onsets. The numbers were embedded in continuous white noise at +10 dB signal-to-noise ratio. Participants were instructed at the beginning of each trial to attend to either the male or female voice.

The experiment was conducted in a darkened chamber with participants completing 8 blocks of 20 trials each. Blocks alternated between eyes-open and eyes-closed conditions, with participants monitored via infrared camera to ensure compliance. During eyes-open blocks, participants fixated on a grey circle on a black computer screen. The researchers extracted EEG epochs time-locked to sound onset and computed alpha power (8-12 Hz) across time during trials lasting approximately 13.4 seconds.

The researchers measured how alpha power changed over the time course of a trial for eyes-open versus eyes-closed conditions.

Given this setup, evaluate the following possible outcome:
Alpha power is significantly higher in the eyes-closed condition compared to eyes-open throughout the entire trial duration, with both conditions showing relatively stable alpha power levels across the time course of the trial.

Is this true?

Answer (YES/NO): NO